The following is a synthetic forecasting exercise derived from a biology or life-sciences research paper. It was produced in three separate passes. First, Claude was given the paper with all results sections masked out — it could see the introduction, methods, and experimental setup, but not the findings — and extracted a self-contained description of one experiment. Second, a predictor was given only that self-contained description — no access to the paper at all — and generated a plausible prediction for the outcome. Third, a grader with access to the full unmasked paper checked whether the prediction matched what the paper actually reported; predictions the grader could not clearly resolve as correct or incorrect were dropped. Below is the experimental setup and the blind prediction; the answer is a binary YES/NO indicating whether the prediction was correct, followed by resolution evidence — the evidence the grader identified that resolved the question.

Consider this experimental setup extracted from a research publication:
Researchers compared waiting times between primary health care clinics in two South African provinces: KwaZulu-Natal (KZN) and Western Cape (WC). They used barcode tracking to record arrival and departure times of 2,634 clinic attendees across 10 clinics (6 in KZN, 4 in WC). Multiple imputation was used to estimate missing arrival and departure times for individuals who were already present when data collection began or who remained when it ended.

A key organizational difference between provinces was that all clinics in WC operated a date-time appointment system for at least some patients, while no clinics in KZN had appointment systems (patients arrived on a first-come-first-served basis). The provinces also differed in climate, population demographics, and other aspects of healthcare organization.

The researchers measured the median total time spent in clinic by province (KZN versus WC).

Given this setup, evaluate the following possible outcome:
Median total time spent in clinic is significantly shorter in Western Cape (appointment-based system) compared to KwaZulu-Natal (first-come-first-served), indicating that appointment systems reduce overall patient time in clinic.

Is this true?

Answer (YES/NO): NO